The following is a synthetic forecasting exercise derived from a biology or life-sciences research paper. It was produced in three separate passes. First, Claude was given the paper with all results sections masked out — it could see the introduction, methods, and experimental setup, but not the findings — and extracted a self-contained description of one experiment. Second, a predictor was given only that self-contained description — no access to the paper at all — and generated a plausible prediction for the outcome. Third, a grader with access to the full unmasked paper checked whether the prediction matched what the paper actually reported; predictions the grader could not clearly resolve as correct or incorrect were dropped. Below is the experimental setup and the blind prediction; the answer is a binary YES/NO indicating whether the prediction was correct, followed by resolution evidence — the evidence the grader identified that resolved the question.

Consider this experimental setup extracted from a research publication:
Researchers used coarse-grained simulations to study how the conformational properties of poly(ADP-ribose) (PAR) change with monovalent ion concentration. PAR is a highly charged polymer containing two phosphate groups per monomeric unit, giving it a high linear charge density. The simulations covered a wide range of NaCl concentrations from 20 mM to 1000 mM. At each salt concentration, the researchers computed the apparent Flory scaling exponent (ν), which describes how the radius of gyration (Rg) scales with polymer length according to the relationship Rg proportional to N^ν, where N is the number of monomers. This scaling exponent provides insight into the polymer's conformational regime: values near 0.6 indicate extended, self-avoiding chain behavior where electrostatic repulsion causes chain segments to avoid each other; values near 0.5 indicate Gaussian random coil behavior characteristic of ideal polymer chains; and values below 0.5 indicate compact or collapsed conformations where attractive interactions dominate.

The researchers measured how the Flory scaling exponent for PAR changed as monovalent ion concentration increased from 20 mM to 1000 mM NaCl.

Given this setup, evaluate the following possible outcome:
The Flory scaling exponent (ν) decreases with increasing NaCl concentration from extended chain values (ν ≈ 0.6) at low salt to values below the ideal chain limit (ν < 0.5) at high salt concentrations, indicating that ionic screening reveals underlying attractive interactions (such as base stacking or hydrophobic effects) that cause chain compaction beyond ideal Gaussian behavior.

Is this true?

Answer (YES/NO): NO